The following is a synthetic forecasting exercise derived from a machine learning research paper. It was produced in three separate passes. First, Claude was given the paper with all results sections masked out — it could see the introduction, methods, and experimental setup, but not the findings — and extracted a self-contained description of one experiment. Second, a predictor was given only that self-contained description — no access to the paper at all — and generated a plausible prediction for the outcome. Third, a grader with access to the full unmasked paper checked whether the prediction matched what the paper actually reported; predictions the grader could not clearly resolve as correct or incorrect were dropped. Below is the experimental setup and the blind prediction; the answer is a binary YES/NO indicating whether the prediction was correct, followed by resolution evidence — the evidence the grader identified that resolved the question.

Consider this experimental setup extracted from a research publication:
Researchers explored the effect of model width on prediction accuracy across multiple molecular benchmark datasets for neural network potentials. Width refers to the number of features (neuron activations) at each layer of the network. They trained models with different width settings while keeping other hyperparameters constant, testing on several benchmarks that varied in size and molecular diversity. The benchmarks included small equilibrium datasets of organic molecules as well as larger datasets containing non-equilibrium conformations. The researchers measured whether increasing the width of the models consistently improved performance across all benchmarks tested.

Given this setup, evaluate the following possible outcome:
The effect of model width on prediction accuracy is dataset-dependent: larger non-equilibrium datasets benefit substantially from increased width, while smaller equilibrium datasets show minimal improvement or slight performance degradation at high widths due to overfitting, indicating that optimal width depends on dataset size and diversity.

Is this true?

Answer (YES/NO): NO